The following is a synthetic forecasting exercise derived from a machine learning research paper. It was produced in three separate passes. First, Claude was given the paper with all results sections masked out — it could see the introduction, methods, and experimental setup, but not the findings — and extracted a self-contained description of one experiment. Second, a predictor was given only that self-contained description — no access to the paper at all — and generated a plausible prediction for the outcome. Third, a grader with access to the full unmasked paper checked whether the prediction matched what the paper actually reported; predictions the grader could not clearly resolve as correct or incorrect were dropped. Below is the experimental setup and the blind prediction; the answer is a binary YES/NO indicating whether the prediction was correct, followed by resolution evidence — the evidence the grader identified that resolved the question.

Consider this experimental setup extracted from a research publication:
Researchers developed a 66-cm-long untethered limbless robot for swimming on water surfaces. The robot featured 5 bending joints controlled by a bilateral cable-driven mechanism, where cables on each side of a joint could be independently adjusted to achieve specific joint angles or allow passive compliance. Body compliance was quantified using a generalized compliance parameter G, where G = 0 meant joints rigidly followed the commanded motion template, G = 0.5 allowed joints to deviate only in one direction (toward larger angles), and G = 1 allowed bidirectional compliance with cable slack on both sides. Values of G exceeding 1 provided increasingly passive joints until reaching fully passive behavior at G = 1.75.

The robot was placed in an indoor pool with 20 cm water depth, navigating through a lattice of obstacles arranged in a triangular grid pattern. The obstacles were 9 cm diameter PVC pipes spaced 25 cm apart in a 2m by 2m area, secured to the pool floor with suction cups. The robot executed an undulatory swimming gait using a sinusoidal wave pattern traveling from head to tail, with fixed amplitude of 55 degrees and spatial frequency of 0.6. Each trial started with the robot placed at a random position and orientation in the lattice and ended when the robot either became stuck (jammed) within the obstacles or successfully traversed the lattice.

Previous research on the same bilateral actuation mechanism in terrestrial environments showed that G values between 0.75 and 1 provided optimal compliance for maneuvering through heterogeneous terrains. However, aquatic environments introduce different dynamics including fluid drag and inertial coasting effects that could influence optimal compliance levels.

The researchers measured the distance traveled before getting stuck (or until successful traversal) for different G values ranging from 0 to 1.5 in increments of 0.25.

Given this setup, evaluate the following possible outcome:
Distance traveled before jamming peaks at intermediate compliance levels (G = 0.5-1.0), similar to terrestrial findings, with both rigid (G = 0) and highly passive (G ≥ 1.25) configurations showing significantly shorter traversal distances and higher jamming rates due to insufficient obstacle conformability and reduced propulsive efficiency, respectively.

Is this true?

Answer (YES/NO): NO